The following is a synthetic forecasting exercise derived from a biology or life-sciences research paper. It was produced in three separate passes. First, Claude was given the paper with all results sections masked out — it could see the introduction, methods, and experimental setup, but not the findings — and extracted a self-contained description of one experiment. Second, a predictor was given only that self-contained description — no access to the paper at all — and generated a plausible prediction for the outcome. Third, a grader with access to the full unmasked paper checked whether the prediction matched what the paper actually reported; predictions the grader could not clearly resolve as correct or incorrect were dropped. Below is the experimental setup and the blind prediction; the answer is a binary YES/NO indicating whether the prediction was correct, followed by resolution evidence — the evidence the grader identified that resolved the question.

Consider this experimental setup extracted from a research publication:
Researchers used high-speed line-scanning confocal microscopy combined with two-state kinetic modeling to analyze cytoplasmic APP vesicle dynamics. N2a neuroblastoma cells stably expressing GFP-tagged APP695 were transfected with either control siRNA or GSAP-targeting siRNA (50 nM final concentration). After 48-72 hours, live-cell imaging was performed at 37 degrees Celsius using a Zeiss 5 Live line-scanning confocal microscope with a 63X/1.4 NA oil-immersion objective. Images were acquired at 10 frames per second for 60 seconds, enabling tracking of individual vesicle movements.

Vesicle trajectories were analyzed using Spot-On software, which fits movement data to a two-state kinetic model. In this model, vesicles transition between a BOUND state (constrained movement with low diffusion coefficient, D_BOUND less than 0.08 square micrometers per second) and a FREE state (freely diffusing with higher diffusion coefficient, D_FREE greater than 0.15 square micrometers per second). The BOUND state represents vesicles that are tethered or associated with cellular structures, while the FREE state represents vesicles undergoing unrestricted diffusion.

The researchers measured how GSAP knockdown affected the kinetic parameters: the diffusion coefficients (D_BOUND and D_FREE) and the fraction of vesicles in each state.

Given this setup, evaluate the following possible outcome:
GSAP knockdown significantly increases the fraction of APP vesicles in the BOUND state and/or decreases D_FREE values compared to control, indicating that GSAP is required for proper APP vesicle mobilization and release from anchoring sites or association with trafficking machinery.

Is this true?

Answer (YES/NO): NO